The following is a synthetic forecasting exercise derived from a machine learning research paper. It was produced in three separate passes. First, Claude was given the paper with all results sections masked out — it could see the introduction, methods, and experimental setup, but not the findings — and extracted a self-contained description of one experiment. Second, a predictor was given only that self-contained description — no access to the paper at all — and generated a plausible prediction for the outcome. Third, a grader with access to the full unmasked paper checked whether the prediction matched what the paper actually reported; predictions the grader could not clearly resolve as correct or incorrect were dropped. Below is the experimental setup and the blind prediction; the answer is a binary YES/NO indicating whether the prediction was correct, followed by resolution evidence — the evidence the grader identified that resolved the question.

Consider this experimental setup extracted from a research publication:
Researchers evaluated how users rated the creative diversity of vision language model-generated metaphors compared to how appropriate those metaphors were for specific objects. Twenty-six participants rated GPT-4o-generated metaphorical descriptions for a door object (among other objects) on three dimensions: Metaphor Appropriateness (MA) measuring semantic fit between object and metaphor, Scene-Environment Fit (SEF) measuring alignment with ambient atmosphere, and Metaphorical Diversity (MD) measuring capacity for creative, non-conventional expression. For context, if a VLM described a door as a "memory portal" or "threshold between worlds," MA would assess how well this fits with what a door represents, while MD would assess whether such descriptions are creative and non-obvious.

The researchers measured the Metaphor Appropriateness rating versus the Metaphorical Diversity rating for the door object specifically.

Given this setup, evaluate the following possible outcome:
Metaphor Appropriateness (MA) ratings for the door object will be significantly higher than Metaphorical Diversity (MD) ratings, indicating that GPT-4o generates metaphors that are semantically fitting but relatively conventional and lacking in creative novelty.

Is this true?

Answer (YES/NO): YES